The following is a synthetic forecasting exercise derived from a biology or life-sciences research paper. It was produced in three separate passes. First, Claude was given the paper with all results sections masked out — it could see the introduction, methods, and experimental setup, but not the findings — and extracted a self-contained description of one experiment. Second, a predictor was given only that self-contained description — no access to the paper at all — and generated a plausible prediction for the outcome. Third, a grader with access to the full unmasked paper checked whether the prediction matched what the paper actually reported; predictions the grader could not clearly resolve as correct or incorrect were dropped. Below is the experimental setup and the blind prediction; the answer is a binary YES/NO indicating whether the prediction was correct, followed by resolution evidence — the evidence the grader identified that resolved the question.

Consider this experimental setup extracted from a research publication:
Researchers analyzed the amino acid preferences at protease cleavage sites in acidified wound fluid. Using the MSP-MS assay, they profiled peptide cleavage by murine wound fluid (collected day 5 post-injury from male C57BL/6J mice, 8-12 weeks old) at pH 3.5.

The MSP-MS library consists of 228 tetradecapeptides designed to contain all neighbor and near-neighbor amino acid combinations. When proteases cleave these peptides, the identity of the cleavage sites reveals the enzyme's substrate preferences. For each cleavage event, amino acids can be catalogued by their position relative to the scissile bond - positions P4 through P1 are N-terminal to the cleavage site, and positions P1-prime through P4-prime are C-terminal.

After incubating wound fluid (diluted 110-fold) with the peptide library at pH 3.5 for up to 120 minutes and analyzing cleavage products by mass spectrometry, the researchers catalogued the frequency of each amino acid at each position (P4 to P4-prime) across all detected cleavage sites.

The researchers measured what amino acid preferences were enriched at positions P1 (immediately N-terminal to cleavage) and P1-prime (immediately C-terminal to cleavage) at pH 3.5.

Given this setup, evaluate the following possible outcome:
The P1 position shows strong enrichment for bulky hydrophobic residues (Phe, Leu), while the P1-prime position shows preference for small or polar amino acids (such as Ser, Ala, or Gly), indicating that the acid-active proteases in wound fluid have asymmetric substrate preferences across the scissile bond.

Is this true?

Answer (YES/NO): NO